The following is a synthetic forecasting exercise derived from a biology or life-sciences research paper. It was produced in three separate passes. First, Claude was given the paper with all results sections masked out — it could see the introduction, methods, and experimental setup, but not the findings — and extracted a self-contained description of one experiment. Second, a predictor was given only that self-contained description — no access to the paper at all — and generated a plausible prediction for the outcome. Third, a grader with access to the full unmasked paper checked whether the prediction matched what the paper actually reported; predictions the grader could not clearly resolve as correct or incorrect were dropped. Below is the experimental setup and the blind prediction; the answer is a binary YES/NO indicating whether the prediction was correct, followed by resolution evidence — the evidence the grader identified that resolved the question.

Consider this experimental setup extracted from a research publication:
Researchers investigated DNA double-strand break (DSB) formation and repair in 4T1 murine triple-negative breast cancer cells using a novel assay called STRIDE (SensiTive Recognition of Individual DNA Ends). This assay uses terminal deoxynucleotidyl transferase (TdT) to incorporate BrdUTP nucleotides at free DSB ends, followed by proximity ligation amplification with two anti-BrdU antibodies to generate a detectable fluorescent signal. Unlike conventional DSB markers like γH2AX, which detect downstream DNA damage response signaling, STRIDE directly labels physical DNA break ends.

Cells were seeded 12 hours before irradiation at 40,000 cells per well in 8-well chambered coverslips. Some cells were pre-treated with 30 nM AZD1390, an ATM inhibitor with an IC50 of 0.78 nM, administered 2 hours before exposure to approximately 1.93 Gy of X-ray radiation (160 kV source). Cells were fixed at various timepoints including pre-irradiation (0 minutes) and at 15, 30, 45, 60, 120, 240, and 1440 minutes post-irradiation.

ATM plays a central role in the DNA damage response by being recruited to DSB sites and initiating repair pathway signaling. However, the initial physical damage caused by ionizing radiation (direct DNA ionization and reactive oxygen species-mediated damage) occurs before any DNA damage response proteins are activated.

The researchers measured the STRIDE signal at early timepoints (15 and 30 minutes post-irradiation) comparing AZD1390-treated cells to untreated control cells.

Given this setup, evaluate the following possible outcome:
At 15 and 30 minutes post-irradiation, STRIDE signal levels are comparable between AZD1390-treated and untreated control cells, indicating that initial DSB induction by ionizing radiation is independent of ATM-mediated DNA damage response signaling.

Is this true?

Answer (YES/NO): NO